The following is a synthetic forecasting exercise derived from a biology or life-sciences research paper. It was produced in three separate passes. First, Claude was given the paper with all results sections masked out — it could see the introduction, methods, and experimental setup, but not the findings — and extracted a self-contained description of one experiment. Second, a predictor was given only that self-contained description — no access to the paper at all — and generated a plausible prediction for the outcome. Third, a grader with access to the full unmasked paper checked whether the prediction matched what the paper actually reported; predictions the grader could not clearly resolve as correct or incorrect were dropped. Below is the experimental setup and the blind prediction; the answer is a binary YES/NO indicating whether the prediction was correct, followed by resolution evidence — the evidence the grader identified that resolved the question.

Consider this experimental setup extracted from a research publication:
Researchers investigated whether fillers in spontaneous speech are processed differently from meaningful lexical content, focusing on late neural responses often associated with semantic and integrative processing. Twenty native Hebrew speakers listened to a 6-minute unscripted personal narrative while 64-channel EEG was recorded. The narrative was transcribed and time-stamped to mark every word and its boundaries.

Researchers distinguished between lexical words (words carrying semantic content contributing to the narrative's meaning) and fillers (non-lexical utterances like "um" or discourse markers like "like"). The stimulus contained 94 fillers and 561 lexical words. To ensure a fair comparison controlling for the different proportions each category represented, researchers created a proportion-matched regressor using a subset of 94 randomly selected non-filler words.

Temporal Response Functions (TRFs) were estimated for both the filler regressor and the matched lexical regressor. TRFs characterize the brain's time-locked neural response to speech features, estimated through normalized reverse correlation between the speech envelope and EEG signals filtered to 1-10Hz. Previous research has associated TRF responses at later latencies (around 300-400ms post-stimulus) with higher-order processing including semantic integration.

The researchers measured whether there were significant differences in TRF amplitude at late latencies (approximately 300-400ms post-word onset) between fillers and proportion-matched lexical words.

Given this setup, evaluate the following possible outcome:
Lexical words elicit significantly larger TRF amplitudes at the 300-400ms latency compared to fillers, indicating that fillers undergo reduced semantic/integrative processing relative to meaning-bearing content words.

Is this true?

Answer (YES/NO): YES